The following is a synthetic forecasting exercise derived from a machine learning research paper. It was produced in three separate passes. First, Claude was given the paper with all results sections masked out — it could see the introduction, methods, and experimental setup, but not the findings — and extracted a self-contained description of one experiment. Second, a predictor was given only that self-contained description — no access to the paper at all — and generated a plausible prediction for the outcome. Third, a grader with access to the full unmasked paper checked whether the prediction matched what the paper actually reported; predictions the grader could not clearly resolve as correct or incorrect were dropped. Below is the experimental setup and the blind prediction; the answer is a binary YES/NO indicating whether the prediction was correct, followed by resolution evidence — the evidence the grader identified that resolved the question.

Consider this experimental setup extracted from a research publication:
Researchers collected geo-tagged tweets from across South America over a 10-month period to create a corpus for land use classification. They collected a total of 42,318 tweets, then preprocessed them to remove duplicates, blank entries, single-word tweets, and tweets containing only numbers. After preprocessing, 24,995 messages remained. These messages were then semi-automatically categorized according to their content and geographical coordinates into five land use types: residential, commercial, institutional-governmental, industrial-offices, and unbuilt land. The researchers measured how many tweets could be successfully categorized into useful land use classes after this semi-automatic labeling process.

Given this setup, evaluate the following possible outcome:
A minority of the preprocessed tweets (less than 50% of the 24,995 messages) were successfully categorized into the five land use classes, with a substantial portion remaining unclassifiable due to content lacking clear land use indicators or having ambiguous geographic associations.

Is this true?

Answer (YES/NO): YES